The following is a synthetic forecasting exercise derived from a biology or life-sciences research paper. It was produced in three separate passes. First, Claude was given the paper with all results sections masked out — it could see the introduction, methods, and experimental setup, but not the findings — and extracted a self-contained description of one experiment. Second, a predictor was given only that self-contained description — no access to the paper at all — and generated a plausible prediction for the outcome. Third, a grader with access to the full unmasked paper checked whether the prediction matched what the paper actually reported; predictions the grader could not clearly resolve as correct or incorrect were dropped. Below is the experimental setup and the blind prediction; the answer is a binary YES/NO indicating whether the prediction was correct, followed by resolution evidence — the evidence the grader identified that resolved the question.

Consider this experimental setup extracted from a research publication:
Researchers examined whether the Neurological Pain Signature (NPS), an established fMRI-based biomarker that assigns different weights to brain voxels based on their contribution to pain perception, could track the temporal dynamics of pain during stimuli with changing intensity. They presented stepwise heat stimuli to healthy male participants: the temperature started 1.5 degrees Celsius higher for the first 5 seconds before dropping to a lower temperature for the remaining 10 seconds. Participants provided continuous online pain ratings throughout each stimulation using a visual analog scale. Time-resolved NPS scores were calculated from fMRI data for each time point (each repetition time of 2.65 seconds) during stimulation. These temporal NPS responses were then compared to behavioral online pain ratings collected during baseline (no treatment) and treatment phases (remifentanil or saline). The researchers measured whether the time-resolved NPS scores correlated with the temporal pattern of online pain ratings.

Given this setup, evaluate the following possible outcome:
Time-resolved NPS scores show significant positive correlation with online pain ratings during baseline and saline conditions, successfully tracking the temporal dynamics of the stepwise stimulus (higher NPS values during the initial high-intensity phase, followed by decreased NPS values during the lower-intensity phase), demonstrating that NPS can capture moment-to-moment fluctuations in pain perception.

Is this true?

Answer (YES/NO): YES